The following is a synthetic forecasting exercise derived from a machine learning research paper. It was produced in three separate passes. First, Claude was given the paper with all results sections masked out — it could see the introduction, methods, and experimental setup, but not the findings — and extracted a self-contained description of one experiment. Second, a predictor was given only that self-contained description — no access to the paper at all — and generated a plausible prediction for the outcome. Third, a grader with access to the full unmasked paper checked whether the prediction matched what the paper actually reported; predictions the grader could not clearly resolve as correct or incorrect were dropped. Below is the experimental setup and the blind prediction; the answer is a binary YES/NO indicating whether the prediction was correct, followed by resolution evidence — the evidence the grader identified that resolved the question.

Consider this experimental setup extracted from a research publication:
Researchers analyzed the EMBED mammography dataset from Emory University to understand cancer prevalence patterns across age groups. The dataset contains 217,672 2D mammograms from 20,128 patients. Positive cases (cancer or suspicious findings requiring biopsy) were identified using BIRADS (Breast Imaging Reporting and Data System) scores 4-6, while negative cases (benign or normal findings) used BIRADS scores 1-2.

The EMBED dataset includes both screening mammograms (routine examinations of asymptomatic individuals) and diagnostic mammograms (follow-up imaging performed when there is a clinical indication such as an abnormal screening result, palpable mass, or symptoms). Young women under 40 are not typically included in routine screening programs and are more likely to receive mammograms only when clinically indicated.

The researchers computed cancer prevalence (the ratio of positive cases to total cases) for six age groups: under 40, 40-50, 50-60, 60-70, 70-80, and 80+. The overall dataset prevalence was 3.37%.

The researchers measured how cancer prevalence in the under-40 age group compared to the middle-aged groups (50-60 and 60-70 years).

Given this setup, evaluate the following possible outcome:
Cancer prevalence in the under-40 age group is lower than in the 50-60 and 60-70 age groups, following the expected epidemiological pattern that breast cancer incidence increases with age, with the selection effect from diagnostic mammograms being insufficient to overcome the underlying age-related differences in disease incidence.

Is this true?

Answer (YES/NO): NO